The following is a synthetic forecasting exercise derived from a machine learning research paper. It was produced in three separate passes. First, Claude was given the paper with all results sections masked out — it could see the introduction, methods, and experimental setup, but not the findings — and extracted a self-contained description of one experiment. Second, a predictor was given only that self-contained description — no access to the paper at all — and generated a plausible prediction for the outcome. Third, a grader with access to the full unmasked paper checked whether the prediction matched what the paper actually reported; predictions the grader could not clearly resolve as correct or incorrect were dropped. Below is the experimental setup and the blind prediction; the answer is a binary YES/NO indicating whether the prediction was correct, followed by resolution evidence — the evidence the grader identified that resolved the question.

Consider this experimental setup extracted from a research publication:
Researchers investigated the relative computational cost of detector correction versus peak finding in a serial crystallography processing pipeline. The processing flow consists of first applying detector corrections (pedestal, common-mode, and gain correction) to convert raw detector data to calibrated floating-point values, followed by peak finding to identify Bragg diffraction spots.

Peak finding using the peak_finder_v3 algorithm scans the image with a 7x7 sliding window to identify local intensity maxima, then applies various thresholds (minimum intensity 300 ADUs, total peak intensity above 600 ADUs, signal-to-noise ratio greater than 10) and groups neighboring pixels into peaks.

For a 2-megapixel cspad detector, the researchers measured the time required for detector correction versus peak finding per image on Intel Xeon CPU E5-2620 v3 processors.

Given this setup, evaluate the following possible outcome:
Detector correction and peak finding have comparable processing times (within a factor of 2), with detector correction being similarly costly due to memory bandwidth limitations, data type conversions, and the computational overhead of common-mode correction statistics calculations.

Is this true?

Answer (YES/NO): YES